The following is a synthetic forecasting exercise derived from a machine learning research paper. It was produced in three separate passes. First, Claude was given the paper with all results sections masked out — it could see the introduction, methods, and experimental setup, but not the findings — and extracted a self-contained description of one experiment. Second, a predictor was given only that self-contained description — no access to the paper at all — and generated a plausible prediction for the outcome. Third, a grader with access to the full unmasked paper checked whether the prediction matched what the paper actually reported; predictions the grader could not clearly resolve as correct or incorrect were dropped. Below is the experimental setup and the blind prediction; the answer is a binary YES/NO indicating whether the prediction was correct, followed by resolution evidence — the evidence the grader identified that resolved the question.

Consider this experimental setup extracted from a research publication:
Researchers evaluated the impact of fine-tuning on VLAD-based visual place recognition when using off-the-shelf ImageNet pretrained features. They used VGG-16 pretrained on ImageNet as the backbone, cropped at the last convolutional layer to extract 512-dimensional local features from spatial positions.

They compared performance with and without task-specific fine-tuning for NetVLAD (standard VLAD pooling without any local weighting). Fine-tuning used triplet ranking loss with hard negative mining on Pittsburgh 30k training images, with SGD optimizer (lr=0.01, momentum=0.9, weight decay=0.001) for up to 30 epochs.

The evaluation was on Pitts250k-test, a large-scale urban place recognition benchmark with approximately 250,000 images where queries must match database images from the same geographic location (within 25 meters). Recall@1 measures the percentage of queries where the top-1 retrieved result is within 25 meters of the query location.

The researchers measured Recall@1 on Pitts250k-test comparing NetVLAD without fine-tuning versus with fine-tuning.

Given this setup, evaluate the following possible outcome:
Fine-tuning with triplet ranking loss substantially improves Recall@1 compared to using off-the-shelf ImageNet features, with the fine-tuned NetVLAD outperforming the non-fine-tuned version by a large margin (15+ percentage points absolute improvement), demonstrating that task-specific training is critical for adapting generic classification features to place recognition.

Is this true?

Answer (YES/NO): YES